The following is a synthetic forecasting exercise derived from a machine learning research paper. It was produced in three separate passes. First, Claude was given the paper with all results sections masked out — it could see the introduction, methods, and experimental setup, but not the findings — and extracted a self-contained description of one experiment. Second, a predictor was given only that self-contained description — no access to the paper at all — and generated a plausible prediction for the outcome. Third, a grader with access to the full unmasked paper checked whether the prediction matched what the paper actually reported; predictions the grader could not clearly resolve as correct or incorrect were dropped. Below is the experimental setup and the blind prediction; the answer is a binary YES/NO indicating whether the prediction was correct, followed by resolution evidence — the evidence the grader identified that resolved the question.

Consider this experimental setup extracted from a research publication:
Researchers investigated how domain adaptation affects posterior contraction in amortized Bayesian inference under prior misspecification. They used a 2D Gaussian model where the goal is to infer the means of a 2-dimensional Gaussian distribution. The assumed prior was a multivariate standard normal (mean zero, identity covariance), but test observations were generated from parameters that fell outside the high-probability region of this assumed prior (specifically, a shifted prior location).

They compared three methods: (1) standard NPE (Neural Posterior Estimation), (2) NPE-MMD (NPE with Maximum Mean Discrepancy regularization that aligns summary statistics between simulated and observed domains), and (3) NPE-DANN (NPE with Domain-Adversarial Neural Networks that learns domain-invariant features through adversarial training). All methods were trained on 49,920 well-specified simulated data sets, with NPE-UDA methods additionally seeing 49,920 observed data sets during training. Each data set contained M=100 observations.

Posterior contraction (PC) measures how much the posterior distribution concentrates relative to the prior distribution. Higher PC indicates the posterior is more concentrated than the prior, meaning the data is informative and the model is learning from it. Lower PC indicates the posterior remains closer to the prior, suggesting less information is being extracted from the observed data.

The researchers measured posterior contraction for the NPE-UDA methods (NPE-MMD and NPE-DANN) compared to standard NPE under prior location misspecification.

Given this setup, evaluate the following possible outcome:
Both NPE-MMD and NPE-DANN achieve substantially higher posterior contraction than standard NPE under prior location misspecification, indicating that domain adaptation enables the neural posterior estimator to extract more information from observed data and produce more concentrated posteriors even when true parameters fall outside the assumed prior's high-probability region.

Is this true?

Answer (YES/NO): NO